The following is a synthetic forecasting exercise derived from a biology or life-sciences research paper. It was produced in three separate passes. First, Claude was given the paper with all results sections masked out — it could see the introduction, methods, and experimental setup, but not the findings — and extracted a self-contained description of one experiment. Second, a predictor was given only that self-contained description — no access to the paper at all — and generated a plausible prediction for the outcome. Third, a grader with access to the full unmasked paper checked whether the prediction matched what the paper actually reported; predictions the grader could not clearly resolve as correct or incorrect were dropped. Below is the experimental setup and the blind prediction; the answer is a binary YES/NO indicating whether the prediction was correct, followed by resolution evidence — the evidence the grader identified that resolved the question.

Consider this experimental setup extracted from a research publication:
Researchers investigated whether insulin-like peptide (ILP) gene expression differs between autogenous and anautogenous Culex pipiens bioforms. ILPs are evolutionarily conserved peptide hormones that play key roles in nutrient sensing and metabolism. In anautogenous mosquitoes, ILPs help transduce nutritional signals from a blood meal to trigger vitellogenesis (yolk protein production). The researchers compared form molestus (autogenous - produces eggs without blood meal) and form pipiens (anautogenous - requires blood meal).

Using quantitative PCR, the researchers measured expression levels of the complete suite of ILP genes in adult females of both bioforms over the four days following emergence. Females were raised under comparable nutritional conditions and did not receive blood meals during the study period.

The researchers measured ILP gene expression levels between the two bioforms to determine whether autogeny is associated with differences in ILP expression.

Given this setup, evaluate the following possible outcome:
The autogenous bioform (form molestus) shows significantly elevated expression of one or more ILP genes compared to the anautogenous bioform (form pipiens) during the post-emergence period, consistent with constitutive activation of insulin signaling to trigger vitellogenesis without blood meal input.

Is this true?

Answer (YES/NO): NO